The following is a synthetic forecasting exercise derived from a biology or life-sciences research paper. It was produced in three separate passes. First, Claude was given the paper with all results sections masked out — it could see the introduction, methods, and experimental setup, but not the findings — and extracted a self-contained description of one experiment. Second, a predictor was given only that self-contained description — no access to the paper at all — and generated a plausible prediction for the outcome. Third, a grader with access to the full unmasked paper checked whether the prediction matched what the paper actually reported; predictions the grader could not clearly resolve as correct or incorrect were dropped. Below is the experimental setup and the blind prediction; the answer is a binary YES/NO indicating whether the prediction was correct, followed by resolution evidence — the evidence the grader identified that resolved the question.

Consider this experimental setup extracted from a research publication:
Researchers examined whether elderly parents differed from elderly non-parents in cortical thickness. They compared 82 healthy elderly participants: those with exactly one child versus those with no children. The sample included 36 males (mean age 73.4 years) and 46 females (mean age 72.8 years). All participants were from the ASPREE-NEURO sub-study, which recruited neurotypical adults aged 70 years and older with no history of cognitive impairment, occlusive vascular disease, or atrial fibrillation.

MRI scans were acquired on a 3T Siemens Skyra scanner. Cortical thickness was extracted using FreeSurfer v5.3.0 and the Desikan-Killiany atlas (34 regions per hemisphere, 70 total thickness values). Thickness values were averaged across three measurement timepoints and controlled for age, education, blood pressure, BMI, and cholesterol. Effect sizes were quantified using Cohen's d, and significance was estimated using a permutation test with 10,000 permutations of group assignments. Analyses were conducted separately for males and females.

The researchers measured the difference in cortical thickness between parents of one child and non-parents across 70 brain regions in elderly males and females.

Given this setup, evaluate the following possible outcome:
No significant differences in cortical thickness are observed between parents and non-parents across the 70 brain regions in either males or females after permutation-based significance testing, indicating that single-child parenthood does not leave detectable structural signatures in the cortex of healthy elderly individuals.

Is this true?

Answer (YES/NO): NO